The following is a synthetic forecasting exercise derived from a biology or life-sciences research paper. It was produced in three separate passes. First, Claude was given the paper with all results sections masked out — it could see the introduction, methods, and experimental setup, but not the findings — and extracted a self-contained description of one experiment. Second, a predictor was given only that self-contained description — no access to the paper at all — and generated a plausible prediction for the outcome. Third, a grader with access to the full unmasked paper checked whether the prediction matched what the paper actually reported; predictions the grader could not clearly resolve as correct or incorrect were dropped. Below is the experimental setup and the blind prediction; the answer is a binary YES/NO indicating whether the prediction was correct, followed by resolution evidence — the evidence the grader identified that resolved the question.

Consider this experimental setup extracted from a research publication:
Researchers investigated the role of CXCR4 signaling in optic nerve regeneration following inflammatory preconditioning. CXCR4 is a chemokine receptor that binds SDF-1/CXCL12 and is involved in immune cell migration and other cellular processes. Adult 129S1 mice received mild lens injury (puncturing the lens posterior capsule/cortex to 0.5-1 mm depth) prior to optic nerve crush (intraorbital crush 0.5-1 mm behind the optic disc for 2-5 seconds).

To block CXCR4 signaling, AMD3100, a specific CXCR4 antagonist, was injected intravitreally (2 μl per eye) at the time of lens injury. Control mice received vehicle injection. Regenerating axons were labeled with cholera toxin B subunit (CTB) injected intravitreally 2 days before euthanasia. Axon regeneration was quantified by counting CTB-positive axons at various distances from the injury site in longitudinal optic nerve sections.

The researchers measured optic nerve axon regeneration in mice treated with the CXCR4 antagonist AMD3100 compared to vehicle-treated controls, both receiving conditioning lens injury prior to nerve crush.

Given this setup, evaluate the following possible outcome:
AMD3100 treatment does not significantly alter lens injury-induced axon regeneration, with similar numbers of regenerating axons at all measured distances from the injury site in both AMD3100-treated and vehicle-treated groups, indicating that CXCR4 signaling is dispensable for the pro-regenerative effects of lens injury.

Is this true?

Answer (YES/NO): YES